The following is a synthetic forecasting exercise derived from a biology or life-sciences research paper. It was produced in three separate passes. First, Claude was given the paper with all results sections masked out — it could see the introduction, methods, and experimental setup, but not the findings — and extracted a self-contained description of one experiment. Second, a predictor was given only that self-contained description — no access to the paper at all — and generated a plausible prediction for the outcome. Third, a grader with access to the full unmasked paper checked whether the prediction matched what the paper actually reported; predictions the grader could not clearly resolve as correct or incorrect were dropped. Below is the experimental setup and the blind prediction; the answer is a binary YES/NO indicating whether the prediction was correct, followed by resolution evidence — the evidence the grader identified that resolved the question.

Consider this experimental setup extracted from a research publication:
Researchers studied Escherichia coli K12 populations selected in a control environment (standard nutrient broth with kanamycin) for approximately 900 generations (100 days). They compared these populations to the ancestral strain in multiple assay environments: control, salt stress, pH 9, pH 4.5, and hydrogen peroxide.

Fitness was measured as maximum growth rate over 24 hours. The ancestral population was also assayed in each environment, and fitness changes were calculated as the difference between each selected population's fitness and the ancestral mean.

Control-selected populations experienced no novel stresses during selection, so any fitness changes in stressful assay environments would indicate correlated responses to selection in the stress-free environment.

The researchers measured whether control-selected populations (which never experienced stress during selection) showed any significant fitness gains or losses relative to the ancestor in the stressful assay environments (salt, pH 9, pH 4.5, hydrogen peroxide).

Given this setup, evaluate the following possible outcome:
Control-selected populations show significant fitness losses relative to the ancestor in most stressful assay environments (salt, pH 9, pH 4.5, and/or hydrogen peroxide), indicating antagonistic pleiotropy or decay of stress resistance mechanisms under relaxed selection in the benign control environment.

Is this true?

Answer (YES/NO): NO